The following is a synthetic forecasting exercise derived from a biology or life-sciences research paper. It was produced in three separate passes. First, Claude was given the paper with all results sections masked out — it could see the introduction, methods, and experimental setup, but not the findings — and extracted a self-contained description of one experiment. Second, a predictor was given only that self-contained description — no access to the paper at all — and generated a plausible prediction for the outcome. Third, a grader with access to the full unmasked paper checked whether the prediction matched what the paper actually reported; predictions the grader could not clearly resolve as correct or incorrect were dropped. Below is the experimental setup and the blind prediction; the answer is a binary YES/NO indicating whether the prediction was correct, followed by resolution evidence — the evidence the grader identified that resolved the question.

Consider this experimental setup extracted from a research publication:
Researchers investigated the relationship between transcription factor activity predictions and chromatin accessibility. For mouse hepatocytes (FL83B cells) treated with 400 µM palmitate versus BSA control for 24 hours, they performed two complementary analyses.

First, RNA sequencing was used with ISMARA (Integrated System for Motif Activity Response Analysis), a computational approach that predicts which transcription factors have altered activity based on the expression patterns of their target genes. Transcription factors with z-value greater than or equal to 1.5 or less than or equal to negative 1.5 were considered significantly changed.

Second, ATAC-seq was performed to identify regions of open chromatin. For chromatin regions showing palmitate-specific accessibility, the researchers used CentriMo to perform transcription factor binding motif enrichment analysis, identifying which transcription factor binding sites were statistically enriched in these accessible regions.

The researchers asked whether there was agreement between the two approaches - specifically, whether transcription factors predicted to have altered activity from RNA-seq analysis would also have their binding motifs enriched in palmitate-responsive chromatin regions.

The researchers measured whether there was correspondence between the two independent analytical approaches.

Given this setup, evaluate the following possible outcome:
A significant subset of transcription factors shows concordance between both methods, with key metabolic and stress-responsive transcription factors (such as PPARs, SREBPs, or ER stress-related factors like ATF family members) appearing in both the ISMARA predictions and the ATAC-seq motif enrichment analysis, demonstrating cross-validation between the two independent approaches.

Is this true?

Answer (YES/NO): NO